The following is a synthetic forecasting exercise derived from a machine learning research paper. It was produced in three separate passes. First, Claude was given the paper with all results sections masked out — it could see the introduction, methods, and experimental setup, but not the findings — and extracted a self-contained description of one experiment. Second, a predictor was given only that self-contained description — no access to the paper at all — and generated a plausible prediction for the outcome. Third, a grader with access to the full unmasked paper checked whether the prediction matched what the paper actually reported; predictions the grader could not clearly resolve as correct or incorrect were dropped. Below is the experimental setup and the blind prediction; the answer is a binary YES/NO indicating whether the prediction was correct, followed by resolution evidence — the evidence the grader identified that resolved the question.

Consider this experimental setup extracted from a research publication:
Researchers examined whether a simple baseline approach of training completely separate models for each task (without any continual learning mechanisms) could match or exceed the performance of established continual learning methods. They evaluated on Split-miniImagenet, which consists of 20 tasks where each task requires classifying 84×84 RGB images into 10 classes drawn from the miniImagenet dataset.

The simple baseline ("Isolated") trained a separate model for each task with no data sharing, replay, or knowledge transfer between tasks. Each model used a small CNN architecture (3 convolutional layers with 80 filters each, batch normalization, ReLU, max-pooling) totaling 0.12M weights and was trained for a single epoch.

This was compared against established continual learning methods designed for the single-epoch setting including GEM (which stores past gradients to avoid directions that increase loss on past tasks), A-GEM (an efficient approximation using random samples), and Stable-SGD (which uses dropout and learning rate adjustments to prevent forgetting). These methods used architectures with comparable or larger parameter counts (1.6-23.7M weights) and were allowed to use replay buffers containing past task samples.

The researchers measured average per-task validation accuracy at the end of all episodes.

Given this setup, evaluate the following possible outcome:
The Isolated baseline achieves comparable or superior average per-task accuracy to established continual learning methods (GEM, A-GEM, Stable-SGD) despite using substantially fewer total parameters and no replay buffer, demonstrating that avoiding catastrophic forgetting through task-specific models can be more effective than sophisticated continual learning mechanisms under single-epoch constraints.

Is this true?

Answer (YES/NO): NO